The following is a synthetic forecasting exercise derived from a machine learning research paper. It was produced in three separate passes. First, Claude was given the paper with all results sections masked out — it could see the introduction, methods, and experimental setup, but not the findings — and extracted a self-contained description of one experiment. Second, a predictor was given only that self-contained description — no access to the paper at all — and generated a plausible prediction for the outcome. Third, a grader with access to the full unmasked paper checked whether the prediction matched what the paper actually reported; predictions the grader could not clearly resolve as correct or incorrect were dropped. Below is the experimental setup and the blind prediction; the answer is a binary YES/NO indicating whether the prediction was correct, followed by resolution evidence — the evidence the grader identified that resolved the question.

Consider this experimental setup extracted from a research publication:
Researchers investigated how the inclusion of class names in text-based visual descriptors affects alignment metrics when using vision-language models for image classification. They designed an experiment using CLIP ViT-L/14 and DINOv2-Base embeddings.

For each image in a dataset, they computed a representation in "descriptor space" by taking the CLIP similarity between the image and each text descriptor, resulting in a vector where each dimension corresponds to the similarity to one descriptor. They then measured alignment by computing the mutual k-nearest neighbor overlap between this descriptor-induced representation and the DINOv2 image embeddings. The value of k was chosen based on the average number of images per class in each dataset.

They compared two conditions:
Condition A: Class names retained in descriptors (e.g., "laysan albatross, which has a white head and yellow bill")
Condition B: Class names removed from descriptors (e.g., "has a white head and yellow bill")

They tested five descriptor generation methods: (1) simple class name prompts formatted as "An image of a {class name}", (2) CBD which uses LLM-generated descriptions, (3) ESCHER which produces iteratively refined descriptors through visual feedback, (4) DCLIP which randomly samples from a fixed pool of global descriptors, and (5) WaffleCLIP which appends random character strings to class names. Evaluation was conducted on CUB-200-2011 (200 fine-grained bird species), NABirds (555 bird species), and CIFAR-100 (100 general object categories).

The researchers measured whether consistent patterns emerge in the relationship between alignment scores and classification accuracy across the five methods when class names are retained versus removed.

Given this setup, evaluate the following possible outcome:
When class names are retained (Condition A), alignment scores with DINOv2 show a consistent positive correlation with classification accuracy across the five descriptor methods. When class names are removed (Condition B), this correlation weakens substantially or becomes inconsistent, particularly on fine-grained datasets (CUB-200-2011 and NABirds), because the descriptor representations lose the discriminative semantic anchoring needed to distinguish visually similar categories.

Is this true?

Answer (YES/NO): NO